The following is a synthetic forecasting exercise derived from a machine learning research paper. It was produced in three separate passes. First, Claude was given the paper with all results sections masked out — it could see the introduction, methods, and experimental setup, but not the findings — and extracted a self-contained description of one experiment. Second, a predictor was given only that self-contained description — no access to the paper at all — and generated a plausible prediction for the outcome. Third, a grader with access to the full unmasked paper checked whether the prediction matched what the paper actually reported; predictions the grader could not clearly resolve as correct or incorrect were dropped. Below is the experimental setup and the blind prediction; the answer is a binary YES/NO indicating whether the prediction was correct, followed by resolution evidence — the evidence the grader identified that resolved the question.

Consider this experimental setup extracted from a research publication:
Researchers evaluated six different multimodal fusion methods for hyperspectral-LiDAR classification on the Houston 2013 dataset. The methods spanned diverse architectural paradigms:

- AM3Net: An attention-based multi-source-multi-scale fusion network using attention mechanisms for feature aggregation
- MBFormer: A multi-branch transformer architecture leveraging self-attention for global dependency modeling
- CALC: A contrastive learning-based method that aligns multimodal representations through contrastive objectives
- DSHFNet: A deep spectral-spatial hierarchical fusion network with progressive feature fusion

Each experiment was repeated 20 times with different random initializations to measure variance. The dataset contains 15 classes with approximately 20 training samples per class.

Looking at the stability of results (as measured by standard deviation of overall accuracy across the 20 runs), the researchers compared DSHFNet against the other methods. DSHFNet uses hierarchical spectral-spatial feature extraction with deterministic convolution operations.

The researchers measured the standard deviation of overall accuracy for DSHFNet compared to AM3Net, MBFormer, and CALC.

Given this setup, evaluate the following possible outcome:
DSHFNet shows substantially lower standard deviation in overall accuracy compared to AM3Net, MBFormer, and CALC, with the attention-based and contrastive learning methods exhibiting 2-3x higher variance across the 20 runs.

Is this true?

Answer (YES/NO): NO